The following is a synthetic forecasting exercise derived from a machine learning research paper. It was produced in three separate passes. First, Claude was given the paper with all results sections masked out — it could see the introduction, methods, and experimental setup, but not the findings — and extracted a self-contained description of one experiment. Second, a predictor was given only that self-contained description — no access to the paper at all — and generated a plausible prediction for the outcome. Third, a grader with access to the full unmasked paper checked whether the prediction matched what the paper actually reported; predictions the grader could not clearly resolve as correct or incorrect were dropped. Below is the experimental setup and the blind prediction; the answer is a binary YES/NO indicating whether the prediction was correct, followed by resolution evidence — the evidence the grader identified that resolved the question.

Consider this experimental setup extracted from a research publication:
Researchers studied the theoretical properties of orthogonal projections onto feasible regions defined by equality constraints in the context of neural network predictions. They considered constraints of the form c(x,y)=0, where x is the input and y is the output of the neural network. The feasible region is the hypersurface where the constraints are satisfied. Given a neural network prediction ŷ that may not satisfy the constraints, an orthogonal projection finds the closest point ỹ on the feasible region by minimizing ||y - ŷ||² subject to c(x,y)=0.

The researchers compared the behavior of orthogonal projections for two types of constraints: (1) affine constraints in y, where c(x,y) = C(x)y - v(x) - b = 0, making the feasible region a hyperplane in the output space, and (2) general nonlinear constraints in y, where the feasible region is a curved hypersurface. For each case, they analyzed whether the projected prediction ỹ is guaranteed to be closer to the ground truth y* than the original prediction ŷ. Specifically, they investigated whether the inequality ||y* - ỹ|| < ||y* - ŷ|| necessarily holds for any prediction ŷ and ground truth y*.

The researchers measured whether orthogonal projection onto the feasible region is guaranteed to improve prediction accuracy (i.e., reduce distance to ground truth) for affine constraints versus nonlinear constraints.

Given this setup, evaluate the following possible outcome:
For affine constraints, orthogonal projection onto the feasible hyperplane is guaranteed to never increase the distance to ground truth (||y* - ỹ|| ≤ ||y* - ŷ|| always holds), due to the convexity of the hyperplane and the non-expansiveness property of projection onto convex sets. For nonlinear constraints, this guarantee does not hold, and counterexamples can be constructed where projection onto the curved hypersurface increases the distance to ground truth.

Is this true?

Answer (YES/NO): NO